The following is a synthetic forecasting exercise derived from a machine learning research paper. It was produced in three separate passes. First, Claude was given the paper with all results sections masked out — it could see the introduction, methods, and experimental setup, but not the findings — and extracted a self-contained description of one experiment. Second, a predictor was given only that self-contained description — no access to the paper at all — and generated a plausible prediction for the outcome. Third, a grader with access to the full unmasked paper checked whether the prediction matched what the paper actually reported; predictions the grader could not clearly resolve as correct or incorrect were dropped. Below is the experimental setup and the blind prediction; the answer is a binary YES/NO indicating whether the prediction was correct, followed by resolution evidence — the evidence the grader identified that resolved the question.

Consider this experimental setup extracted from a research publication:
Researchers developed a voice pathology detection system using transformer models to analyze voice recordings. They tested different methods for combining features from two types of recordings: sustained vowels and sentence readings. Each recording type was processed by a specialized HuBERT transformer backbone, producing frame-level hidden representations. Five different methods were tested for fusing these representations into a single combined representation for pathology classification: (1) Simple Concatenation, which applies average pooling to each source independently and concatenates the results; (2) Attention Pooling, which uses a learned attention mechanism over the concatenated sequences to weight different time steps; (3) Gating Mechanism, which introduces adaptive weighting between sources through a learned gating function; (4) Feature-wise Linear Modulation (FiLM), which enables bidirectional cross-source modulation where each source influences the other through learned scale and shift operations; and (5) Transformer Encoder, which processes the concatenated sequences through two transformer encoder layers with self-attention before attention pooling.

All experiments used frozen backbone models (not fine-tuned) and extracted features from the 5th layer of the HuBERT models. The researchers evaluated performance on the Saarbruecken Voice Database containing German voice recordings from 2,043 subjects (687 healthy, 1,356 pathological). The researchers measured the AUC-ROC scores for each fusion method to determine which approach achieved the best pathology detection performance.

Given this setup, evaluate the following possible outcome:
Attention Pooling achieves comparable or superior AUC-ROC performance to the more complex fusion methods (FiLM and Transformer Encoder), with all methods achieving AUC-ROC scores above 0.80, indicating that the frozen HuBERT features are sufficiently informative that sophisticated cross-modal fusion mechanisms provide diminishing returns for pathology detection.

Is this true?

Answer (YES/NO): NO